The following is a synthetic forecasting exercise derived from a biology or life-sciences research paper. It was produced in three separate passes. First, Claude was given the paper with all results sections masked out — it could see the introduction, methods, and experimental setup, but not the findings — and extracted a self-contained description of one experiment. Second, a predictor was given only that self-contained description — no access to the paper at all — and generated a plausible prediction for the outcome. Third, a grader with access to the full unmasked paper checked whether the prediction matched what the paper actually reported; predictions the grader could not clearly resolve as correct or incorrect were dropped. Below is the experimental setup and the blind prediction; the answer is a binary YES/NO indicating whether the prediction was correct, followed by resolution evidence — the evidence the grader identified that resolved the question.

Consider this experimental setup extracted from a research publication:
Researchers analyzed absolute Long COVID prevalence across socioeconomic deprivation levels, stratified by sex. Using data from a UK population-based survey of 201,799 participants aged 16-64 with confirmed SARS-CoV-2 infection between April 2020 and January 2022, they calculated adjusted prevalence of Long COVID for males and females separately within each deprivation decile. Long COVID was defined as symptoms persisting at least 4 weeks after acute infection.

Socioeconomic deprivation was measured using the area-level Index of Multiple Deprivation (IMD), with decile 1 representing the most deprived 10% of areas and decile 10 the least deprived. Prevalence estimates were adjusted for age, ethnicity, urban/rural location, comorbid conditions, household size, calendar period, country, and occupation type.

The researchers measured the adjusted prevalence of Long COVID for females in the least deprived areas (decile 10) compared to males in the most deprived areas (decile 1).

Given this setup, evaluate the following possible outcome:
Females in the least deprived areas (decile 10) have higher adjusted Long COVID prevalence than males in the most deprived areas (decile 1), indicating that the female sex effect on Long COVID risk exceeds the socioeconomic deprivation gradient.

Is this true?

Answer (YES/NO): NO